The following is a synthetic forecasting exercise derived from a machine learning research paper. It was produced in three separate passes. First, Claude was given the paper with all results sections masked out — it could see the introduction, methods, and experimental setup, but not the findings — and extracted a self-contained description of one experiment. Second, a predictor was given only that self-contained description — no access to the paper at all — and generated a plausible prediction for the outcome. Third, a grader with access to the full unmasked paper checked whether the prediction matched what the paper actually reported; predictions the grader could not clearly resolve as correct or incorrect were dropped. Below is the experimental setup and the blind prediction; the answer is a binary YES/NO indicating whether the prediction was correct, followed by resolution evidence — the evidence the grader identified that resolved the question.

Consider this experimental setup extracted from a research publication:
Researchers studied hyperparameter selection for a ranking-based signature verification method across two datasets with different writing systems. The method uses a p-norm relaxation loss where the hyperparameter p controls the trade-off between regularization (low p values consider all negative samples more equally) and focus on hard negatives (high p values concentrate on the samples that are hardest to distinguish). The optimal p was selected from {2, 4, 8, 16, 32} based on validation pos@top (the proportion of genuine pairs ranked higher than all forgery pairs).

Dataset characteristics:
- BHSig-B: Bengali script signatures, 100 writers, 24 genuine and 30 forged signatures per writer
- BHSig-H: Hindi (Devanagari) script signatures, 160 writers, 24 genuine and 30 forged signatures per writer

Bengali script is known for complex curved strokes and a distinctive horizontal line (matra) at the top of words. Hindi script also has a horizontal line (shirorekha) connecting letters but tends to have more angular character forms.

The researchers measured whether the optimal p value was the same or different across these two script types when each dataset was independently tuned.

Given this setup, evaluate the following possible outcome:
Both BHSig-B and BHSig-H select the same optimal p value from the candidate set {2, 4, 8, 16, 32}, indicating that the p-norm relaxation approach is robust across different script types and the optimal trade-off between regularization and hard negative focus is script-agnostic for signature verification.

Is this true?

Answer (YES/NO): NO